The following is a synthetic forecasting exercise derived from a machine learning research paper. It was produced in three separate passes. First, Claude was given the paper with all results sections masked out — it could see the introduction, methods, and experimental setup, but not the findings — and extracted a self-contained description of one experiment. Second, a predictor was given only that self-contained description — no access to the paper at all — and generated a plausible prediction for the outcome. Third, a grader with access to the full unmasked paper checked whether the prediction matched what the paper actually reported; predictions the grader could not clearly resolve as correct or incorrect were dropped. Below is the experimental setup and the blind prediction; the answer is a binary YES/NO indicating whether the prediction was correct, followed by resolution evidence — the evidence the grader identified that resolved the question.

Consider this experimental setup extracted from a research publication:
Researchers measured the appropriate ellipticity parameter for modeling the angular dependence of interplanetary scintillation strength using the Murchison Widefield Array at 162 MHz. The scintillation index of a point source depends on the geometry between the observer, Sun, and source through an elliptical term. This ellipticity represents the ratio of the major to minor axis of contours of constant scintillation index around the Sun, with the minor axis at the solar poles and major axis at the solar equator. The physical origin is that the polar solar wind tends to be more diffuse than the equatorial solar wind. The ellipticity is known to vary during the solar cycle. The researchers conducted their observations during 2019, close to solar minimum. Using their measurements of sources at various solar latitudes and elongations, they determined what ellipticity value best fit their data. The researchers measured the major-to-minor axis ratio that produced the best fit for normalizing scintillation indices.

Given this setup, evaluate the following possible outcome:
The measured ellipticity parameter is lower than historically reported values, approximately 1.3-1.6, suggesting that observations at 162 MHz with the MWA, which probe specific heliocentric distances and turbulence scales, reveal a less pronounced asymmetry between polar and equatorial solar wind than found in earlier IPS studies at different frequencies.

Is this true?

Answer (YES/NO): NO